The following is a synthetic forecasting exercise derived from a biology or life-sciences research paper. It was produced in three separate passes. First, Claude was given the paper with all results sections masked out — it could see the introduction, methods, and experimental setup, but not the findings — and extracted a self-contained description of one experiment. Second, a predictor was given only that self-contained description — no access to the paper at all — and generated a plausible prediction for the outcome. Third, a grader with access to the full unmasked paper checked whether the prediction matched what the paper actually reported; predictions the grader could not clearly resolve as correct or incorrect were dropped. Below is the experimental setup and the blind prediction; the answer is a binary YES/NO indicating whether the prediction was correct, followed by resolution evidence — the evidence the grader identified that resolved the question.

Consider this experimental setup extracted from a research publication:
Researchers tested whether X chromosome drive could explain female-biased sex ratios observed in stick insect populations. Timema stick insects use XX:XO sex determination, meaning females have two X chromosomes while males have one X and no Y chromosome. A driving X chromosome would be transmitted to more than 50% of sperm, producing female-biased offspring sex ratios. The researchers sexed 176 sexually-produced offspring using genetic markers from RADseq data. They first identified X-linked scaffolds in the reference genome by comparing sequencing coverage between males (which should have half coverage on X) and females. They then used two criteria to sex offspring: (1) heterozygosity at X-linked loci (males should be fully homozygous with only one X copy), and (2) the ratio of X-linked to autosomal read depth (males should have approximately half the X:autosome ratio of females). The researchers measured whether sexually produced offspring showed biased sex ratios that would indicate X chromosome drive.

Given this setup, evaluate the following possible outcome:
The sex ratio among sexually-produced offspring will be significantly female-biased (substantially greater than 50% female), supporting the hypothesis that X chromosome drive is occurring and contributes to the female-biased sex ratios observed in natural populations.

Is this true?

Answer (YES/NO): NO